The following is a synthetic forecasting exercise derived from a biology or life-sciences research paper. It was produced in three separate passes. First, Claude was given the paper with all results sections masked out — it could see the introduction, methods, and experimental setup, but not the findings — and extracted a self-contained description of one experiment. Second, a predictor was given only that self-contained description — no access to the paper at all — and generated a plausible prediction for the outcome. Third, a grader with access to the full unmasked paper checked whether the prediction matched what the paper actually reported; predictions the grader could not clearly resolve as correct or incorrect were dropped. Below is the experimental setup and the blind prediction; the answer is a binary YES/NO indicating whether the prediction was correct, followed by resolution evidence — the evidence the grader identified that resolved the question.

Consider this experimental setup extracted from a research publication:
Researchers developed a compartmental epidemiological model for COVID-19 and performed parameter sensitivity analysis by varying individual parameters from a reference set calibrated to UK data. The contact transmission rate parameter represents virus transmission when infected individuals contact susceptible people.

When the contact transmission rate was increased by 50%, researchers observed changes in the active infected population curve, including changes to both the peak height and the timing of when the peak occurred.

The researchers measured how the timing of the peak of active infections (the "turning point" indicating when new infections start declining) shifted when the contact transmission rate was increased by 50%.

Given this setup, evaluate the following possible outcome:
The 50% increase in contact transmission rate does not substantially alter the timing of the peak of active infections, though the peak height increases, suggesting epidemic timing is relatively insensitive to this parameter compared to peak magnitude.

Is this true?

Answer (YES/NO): NO